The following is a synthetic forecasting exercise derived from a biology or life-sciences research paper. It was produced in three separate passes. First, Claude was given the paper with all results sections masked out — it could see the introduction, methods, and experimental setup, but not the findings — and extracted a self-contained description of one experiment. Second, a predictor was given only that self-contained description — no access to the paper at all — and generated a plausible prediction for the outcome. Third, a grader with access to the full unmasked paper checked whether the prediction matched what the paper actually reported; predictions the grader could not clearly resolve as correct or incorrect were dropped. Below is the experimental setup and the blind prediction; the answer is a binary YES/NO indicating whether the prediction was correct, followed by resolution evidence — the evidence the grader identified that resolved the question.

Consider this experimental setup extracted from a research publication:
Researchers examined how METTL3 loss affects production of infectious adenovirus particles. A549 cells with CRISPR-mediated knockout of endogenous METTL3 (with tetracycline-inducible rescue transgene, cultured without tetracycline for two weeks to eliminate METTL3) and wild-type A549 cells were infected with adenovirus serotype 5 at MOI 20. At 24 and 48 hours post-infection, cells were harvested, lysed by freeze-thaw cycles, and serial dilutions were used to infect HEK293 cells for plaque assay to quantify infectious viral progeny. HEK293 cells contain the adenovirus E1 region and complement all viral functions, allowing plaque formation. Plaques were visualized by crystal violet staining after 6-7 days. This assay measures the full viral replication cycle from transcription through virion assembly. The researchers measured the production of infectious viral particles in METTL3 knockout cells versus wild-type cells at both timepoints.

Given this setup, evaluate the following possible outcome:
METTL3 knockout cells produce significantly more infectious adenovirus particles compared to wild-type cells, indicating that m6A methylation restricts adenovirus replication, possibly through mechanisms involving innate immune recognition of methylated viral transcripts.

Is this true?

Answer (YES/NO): NO